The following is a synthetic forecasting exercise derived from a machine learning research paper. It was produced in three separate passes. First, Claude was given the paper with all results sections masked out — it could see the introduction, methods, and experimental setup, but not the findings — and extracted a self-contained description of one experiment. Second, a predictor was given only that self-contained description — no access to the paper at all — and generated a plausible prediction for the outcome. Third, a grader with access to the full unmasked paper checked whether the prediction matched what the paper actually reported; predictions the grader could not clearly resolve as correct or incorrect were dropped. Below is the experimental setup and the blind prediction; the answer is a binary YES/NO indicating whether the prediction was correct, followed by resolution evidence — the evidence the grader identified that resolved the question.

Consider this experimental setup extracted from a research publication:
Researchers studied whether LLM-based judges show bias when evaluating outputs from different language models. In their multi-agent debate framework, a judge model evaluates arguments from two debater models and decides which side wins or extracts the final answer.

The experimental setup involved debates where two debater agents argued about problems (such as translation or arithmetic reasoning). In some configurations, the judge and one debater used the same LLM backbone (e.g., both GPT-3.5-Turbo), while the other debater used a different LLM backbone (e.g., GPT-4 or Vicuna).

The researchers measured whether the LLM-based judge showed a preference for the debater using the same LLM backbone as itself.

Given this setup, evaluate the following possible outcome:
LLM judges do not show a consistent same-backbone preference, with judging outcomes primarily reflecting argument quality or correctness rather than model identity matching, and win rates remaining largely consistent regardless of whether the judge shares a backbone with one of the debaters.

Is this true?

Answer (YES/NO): NO